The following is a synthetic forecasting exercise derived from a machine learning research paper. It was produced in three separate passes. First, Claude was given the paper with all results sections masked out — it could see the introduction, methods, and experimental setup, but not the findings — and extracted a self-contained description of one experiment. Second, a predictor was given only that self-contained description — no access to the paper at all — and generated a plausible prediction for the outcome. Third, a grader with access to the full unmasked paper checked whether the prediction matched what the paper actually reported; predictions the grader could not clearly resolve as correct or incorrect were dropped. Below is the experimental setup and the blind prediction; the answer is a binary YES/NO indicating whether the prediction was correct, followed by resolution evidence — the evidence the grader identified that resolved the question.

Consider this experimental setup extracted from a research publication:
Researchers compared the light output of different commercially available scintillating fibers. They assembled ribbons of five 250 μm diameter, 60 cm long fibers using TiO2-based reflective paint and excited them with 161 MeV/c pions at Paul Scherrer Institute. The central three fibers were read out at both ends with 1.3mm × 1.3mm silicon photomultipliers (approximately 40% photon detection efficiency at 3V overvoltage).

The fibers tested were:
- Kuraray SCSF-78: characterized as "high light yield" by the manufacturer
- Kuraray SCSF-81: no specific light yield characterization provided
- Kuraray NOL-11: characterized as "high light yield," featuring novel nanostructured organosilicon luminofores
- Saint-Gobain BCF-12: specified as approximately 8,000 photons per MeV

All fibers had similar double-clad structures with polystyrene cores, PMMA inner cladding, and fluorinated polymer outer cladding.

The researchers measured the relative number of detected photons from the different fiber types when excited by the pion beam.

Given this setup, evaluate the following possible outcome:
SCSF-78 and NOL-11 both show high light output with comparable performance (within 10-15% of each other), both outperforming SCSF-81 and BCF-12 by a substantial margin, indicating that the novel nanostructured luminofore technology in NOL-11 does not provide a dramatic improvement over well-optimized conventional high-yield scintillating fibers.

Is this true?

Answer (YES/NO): NO